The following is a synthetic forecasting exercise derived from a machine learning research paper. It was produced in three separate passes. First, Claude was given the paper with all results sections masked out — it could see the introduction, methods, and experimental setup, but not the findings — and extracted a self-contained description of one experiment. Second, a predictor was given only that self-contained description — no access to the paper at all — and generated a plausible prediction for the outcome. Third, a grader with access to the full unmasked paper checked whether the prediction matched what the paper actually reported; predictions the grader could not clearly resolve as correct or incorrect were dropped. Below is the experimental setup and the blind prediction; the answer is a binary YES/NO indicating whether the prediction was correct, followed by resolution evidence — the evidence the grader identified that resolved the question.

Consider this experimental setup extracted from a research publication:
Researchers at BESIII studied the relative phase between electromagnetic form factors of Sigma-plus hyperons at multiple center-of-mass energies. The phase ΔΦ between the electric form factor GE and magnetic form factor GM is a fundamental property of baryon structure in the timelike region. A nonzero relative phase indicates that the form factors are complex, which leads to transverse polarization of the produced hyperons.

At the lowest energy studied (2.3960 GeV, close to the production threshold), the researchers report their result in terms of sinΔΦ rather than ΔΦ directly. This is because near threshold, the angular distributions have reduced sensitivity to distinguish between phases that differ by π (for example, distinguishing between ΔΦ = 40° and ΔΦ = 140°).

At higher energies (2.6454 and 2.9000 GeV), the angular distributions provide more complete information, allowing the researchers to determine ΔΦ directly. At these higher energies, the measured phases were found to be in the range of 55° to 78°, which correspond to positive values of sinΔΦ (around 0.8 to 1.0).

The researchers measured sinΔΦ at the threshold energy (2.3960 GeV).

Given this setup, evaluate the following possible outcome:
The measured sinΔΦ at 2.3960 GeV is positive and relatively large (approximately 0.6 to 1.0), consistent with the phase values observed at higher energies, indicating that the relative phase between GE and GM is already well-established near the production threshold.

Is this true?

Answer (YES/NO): NO